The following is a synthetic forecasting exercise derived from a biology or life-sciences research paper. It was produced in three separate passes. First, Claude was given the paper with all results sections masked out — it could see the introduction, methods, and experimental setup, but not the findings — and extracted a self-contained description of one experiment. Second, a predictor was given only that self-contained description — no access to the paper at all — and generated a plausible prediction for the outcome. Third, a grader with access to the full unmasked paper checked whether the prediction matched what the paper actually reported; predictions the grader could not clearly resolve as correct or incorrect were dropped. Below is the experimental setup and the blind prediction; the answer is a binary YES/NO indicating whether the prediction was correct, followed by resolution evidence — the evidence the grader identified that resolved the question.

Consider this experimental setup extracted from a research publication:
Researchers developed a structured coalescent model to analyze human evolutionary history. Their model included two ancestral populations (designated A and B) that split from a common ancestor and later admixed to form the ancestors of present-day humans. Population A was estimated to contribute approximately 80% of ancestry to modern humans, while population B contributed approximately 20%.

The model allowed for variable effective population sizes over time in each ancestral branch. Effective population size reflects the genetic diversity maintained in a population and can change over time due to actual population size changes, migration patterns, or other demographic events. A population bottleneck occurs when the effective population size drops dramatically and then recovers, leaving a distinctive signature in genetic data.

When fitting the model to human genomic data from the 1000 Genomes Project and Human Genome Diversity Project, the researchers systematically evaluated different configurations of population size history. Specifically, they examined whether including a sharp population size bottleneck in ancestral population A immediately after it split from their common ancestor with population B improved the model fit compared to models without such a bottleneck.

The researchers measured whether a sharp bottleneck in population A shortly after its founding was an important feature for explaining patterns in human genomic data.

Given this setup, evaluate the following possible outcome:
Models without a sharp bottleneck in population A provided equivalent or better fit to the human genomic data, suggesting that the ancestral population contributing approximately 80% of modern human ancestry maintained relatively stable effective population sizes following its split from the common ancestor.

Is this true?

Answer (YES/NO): NO